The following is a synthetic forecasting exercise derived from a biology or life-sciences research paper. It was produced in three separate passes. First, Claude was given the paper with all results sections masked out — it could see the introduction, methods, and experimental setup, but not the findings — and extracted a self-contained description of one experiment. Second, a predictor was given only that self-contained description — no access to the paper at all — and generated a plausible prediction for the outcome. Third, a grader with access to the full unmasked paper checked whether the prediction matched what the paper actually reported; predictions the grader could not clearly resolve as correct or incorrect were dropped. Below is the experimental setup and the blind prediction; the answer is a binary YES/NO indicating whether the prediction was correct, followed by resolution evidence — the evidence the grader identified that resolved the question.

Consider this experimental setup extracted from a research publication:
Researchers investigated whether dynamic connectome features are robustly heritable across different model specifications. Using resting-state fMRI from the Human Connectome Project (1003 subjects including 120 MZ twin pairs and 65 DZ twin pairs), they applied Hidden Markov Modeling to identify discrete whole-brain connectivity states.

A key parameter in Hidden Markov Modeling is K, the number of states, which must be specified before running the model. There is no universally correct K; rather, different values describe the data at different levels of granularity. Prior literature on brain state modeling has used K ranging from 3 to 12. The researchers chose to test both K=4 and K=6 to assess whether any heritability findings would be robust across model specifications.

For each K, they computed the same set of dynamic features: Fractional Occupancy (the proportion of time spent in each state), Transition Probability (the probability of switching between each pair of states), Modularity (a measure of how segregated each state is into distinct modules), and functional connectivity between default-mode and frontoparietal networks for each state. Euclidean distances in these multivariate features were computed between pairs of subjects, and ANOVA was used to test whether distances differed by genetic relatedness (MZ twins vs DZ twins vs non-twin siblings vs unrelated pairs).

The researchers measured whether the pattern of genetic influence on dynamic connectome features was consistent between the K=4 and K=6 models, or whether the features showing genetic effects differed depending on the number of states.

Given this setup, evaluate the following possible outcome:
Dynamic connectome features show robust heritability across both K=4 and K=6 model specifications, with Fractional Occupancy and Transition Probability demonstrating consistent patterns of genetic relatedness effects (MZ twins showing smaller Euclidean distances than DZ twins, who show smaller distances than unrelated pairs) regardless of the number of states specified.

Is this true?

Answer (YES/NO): YES